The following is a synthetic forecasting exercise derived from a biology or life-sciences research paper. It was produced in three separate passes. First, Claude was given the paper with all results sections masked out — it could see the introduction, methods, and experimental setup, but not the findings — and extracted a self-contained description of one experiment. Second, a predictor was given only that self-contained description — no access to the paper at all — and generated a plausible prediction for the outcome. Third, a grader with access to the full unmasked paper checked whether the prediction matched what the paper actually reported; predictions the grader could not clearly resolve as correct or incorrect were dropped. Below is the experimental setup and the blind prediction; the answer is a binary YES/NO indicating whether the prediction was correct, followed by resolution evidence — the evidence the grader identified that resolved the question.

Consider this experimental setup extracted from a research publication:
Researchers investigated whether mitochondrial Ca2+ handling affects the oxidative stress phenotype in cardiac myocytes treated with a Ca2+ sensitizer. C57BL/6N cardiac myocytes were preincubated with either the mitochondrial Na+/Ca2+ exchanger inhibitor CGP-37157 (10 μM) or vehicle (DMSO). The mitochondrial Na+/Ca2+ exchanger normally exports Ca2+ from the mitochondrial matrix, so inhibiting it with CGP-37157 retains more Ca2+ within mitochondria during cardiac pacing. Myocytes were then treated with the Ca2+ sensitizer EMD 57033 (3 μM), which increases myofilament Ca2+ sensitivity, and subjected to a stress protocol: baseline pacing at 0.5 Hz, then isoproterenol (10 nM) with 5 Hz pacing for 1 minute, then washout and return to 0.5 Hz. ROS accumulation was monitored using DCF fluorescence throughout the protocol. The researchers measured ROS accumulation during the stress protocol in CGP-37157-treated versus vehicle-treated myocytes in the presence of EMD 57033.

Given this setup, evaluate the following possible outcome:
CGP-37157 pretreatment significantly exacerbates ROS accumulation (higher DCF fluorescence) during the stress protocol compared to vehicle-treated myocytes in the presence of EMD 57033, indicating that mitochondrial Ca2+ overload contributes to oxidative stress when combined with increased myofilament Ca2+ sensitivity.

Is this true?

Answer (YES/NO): NO